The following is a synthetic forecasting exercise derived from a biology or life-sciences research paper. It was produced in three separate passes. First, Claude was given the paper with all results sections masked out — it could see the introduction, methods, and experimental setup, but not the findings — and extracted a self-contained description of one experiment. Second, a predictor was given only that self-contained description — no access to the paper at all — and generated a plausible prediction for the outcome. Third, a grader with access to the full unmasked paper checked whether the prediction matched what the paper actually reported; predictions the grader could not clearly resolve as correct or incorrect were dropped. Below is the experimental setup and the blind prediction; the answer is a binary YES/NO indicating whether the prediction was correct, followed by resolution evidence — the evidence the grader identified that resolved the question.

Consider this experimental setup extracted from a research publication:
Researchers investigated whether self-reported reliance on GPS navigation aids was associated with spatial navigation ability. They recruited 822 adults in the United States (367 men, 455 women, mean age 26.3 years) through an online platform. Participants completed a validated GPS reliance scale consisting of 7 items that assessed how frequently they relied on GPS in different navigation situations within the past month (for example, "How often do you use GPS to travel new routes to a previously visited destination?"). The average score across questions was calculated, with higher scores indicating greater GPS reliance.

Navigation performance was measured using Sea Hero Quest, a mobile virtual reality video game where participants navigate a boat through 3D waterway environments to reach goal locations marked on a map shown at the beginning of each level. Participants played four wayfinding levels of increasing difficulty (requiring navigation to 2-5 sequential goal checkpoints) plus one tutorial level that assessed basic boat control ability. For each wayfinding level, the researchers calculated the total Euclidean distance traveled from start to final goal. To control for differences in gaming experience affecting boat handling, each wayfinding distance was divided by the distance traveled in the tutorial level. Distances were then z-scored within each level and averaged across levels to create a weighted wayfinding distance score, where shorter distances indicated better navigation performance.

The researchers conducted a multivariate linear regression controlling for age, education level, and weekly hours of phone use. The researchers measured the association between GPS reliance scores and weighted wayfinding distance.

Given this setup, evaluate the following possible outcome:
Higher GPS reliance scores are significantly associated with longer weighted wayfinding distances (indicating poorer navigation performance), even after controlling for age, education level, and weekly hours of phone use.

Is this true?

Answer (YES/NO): NO